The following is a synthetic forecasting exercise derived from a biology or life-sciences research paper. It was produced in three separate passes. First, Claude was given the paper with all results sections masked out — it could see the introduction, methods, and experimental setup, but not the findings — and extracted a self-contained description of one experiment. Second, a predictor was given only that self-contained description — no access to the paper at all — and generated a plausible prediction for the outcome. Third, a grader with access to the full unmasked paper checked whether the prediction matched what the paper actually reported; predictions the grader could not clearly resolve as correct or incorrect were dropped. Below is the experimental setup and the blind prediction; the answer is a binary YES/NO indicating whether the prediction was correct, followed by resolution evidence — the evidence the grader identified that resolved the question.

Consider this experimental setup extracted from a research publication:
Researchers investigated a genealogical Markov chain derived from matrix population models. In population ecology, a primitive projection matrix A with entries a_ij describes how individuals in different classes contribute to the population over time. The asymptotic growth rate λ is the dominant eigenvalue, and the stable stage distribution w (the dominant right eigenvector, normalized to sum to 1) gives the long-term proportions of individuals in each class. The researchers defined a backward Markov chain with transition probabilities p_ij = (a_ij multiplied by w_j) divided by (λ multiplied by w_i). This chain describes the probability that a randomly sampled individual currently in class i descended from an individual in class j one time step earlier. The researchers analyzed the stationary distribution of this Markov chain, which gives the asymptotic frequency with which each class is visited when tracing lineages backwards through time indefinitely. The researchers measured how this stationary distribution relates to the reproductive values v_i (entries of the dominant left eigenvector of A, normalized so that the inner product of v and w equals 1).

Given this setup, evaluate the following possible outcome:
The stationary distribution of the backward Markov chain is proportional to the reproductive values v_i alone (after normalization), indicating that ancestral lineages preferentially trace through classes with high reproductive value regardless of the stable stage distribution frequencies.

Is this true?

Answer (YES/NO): NO